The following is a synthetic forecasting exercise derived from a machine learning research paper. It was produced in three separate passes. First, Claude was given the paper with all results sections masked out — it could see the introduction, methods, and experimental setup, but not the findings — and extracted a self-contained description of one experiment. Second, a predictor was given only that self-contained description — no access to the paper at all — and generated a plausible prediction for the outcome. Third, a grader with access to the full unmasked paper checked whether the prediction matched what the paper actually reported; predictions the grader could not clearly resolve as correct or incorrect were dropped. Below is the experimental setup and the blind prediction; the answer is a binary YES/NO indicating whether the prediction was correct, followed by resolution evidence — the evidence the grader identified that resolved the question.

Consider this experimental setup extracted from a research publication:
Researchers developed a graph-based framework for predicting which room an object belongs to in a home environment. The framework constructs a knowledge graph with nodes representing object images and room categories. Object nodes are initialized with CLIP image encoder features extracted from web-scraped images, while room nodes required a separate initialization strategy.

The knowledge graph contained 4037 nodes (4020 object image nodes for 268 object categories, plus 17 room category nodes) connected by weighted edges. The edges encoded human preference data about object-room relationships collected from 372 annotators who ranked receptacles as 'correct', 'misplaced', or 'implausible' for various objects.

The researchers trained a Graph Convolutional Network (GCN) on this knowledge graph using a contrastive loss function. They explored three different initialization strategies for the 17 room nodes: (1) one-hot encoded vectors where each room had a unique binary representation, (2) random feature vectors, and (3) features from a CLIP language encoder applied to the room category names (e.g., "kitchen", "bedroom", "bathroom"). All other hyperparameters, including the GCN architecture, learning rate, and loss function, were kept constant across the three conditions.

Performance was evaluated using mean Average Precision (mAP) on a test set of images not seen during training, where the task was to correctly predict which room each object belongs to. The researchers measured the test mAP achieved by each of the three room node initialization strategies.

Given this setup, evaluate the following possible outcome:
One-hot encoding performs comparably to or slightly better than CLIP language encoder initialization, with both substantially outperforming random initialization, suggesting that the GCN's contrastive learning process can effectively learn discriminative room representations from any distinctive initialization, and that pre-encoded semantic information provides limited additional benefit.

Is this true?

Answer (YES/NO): NO